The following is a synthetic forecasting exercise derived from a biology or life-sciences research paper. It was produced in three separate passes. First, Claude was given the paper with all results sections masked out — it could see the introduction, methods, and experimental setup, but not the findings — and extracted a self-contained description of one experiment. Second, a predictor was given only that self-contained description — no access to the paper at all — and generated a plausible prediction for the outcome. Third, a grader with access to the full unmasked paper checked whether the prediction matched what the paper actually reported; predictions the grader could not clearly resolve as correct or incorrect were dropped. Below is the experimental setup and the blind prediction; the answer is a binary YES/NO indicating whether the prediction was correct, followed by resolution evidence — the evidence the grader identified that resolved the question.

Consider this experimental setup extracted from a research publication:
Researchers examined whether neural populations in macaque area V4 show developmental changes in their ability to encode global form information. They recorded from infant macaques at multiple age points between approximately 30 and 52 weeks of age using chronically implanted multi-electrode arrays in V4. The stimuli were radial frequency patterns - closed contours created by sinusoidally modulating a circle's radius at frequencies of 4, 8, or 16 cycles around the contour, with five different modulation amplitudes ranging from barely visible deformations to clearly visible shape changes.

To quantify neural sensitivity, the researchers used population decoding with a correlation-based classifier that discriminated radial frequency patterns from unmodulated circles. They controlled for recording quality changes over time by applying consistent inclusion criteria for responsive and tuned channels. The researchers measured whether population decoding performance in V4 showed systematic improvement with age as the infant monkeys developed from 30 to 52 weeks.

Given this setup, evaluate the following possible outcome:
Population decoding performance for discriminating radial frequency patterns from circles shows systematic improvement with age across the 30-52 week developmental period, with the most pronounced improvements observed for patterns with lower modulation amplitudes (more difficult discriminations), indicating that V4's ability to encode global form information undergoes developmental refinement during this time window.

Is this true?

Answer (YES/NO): NO